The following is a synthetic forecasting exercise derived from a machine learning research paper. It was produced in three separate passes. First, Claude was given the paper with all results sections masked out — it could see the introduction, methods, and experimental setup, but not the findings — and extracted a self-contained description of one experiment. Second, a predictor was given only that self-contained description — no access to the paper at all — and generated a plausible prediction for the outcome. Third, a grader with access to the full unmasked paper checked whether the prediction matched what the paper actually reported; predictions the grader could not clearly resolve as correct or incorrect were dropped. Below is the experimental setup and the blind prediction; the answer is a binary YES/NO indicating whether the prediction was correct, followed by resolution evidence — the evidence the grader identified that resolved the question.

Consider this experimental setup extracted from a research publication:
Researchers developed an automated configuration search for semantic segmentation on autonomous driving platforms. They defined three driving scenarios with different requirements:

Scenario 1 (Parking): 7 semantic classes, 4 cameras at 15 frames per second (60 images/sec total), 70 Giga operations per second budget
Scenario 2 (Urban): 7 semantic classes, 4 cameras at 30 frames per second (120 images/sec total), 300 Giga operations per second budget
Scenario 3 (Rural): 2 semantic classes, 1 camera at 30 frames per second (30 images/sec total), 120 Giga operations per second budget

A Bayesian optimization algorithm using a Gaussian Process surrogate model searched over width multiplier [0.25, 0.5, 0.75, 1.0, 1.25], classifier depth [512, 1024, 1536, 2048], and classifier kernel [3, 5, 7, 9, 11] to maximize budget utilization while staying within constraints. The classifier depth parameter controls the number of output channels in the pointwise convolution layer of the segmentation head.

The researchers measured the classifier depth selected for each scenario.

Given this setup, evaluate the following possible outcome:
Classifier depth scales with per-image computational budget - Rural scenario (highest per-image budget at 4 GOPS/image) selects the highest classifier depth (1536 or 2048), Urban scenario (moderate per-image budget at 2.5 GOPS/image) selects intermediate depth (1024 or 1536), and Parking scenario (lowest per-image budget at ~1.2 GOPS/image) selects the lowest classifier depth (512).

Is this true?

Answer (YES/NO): NO